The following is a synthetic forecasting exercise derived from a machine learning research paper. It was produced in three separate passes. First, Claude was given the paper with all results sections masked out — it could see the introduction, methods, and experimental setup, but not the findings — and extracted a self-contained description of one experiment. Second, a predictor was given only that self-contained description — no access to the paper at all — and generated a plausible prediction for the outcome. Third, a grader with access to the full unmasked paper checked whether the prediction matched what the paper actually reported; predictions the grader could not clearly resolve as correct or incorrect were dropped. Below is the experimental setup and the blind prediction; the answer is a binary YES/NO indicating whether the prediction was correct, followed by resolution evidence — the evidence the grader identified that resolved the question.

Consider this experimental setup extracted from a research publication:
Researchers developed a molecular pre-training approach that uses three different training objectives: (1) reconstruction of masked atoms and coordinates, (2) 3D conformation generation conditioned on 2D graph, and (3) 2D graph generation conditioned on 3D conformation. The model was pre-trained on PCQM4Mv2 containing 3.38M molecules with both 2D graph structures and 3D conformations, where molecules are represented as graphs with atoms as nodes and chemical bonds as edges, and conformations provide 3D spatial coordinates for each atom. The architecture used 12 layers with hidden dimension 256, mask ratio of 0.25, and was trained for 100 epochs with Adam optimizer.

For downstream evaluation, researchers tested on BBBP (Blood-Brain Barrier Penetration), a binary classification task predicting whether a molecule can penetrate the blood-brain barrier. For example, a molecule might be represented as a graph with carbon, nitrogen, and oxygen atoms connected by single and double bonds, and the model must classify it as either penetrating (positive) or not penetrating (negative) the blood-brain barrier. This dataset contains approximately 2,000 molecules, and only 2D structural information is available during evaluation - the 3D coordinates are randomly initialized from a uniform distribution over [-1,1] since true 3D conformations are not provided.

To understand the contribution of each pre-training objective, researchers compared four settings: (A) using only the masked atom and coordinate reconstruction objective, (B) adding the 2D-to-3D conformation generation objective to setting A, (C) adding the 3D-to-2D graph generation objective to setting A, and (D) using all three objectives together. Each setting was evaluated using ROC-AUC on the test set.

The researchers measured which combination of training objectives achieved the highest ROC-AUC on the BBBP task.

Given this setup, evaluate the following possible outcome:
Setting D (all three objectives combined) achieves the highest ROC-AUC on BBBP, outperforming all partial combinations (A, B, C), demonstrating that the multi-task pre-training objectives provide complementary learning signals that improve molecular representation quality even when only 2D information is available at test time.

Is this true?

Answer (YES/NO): YES